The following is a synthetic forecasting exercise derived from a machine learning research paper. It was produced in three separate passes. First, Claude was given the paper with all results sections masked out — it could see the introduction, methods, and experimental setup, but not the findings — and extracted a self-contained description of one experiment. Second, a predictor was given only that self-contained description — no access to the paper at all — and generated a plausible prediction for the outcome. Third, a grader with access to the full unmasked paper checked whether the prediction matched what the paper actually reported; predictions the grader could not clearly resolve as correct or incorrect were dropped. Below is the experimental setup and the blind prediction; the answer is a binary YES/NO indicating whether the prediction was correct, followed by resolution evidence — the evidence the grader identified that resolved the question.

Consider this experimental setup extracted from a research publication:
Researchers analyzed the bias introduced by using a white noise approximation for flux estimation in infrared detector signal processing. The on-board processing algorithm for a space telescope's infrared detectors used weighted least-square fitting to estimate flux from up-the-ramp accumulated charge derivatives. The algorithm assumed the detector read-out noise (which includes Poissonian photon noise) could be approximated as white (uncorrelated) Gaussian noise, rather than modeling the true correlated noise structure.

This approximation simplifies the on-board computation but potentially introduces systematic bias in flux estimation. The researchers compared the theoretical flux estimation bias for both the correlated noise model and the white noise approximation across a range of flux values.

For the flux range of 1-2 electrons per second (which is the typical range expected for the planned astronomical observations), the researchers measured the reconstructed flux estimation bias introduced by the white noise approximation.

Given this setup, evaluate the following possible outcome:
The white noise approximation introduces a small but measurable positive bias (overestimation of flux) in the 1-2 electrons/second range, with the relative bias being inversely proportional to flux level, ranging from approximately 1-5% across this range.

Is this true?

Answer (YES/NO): NO